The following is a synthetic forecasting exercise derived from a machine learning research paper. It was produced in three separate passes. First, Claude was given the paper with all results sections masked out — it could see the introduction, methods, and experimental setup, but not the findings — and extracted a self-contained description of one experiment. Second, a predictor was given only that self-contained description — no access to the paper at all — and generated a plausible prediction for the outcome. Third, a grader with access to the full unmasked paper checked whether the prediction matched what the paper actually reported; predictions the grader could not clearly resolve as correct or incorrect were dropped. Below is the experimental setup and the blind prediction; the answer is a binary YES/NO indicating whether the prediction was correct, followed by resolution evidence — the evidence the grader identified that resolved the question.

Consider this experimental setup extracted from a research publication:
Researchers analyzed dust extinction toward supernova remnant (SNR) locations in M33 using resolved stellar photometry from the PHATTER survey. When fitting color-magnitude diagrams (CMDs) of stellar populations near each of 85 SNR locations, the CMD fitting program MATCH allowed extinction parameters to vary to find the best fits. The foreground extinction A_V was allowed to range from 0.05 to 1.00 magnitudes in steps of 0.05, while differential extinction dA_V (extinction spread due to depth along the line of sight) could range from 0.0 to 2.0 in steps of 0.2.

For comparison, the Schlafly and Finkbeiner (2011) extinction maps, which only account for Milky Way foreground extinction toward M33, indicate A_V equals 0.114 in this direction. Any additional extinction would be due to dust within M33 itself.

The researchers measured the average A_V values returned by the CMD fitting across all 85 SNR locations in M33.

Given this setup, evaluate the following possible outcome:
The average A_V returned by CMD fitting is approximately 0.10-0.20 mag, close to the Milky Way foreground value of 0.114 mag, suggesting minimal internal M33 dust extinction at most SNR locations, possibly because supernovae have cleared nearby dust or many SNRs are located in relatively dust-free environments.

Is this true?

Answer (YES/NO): NO